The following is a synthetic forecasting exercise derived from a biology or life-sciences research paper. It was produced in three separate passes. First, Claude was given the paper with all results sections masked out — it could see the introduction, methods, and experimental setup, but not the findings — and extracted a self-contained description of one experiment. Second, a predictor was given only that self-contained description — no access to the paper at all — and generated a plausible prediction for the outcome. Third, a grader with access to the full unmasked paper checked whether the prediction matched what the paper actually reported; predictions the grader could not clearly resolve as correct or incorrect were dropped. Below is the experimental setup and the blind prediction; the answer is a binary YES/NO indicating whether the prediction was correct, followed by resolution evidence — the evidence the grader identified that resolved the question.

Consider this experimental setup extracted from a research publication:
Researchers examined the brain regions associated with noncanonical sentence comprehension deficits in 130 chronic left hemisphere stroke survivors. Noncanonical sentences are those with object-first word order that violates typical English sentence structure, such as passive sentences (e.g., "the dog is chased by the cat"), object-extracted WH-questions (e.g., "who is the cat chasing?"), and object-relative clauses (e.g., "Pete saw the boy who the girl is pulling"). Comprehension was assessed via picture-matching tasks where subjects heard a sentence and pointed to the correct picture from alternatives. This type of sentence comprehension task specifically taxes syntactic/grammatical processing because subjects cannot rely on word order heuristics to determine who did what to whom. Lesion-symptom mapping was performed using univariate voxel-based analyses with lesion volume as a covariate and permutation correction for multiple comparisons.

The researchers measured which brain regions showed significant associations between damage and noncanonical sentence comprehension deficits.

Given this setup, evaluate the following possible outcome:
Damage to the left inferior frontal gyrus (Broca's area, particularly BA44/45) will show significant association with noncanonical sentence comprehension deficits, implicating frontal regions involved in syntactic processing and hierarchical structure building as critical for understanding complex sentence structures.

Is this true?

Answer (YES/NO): NO